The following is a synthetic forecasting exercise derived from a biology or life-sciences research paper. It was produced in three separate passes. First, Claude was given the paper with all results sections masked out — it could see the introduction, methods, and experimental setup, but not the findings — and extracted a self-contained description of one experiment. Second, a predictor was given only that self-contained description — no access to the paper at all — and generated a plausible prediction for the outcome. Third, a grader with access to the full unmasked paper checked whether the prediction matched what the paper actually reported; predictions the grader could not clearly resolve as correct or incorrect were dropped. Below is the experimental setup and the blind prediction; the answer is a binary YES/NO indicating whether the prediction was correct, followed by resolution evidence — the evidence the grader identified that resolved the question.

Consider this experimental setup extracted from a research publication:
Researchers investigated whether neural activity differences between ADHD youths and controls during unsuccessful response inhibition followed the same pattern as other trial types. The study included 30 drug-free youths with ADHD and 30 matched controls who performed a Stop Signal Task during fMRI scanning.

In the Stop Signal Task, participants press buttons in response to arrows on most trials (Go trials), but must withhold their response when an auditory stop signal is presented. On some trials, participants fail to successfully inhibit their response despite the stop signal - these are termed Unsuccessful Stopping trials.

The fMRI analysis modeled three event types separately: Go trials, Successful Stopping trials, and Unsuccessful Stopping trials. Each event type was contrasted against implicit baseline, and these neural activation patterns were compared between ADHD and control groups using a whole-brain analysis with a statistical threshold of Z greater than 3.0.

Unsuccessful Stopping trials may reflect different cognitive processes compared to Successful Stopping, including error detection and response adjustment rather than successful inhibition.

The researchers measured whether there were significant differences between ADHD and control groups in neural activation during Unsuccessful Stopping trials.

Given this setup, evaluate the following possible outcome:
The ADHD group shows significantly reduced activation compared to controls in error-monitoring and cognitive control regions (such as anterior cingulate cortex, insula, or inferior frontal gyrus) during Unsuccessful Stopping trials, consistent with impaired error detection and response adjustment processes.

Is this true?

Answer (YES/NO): NO